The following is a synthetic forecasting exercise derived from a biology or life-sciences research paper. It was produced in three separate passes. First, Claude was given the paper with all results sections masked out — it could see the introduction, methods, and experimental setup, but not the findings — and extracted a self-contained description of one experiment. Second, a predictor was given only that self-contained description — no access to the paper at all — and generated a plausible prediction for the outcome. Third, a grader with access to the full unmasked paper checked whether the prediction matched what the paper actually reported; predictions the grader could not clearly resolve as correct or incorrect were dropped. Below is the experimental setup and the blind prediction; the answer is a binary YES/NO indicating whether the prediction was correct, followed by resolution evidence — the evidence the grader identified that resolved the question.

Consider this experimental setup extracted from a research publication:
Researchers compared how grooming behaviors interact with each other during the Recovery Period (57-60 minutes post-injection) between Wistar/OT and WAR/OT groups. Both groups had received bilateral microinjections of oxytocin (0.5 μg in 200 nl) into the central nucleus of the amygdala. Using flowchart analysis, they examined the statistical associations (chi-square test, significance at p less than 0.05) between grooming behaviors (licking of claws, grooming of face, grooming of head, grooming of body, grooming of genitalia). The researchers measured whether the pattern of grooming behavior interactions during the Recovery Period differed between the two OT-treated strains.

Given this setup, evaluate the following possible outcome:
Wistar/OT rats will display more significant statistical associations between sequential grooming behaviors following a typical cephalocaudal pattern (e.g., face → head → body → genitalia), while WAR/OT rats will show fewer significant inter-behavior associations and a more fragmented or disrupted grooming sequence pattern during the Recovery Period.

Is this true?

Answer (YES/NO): NO